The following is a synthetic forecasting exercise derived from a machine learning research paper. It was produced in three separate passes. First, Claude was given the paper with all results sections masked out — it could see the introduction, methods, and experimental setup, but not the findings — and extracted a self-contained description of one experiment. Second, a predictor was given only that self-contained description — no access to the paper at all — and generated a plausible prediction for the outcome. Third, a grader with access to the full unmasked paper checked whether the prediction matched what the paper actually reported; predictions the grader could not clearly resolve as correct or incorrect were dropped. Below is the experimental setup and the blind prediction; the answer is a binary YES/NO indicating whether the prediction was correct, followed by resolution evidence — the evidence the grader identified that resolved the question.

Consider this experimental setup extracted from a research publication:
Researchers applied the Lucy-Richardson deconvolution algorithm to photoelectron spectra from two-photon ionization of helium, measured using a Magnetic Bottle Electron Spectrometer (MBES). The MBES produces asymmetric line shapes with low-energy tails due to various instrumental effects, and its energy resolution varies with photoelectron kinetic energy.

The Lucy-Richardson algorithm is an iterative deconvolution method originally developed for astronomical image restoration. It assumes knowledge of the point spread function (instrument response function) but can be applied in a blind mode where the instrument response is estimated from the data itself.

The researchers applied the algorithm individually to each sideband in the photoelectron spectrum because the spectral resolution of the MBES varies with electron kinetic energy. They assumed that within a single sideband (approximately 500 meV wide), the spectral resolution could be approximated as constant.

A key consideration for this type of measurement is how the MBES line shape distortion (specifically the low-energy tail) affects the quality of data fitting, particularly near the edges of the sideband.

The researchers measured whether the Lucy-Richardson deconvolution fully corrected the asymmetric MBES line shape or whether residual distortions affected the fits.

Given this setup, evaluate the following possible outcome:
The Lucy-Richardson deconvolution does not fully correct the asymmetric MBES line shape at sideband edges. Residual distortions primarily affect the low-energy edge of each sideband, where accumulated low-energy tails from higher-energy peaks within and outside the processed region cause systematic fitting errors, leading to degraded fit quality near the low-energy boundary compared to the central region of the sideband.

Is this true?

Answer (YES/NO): YES